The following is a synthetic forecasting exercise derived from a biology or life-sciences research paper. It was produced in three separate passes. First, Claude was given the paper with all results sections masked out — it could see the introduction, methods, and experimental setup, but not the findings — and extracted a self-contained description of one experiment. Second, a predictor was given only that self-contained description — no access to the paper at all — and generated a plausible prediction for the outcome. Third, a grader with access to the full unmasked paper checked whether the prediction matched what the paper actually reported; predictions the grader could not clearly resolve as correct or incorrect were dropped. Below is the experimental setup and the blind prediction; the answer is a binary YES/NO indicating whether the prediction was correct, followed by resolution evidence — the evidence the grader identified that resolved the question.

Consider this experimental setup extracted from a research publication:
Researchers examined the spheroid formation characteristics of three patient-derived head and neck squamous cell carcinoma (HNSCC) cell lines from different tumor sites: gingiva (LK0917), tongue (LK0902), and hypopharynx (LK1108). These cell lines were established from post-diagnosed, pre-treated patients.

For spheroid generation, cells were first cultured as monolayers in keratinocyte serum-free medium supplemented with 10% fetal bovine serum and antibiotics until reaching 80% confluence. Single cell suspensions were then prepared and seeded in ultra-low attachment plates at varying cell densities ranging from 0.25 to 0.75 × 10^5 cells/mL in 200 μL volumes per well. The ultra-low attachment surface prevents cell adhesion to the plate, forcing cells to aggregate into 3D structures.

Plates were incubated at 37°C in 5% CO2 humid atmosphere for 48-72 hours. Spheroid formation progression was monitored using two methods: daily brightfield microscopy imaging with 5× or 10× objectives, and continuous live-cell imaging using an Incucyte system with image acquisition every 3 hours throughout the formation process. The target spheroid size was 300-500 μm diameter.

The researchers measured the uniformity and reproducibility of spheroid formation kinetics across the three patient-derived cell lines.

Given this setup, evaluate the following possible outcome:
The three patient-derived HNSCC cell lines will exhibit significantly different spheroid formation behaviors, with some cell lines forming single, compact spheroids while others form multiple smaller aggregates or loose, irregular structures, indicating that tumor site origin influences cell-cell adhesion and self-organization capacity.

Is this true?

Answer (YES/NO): NO